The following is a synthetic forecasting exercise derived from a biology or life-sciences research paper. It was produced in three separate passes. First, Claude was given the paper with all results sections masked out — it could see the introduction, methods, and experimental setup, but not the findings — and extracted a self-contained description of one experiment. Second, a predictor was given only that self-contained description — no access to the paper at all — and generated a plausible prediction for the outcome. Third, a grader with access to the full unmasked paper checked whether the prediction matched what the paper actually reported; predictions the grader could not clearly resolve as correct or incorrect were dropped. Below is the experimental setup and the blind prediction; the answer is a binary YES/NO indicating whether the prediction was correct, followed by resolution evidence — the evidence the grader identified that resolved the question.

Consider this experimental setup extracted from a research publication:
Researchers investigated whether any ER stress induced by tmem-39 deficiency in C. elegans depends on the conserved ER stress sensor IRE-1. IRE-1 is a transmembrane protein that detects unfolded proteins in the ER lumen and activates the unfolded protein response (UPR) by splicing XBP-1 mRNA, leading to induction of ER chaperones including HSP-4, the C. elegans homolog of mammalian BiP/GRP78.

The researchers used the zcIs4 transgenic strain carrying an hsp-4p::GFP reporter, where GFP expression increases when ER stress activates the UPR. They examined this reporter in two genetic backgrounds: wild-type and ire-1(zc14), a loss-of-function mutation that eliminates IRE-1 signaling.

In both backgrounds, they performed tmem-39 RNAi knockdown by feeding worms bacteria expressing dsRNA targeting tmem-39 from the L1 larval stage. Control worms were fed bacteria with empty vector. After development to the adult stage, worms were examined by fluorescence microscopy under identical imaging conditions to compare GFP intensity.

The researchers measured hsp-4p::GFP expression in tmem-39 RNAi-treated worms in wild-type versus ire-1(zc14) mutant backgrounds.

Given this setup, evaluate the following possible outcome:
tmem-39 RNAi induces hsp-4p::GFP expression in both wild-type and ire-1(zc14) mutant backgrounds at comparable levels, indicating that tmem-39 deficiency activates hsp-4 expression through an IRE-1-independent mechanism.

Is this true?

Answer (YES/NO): NO